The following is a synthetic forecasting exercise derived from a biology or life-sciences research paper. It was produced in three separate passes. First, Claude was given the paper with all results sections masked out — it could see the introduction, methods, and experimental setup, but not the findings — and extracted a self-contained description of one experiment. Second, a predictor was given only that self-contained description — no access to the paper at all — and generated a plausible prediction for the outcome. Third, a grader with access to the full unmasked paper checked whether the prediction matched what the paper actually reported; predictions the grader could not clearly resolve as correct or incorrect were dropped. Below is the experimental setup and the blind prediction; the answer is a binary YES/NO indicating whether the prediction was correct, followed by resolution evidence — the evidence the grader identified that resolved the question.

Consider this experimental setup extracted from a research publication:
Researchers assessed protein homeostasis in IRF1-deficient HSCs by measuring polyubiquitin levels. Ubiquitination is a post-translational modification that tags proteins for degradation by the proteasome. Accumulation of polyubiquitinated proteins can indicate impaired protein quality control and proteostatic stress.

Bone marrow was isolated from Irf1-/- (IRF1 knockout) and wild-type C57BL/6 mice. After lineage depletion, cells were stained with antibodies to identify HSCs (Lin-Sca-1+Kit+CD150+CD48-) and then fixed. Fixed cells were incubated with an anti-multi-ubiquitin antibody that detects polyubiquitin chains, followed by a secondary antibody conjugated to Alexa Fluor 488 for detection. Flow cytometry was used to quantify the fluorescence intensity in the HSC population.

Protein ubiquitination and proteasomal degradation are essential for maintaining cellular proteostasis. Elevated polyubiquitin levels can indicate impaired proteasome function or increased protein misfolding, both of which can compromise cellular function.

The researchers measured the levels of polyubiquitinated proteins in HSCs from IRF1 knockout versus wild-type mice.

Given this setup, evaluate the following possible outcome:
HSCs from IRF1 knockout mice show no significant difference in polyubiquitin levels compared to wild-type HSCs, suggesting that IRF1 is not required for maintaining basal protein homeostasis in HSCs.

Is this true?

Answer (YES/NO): NO